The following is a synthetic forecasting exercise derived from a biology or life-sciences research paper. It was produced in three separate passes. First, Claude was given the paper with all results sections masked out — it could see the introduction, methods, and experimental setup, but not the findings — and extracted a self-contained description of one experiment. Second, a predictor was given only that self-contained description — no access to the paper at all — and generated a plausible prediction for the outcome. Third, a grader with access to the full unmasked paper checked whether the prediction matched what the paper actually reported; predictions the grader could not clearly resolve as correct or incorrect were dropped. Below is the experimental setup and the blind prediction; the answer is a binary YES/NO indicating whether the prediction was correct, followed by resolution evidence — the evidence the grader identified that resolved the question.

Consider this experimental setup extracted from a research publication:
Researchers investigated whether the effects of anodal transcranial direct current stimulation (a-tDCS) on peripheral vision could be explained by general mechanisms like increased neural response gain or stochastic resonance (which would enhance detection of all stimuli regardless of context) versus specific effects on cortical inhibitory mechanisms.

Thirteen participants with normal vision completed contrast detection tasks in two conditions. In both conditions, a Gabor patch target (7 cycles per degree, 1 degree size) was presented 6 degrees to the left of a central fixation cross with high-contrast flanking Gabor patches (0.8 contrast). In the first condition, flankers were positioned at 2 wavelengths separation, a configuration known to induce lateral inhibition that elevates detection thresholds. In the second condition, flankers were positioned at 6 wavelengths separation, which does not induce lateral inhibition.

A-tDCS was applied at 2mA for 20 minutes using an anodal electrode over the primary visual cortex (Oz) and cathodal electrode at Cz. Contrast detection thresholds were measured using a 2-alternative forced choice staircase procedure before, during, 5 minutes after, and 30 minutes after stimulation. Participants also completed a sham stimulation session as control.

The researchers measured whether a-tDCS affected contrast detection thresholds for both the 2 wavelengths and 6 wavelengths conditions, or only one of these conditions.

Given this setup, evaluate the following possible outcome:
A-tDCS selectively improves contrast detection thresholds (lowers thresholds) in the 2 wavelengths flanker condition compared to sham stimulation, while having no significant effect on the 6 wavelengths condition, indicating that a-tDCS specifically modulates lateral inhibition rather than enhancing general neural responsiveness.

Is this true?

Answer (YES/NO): YES